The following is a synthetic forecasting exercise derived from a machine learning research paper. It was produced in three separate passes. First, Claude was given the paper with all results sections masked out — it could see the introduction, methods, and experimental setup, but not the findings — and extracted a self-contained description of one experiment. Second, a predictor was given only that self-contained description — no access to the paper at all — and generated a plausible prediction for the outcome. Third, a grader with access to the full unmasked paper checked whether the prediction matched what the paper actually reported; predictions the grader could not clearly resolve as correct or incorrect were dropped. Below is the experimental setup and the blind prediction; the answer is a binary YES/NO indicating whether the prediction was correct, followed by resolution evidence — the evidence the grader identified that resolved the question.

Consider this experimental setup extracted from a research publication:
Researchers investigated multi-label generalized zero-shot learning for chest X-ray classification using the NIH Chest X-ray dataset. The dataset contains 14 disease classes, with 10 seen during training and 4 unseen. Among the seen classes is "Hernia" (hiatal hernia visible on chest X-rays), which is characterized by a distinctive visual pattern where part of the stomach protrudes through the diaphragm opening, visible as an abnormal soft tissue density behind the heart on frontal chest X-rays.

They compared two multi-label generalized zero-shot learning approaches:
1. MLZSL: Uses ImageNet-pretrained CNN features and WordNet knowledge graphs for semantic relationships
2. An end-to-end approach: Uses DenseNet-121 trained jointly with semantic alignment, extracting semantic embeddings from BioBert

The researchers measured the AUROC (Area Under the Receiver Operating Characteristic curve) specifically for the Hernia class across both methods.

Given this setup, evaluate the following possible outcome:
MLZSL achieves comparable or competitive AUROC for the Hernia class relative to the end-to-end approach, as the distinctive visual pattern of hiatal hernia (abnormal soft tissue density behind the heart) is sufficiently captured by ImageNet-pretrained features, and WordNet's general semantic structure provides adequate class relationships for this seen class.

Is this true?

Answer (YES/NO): YES